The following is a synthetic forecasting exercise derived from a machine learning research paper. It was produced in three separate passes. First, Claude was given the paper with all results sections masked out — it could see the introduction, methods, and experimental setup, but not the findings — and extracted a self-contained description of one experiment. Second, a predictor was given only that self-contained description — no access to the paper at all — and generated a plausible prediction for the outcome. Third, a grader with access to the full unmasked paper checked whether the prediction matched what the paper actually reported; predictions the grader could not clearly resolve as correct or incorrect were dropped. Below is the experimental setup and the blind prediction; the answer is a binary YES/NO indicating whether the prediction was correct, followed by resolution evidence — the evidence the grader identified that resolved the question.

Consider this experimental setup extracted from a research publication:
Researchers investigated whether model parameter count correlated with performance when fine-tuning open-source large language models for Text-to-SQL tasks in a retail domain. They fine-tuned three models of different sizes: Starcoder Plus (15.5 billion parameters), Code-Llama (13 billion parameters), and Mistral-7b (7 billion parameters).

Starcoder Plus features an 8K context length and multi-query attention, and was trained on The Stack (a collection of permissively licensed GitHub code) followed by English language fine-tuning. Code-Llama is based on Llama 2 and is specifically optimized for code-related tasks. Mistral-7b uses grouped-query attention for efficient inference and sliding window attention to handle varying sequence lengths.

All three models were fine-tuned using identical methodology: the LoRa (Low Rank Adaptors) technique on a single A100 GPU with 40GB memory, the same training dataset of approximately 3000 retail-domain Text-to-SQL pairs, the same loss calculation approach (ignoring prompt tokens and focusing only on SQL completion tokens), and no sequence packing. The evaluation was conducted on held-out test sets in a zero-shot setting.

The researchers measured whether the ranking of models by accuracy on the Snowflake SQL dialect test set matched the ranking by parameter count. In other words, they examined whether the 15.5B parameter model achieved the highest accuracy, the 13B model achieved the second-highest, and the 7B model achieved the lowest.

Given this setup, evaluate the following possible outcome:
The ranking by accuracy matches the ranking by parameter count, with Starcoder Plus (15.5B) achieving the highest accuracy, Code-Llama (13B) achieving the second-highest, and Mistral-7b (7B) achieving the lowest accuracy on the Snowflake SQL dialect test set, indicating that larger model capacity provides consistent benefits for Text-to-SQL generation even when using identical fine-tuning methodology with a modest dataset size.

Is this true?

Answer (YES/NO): NO